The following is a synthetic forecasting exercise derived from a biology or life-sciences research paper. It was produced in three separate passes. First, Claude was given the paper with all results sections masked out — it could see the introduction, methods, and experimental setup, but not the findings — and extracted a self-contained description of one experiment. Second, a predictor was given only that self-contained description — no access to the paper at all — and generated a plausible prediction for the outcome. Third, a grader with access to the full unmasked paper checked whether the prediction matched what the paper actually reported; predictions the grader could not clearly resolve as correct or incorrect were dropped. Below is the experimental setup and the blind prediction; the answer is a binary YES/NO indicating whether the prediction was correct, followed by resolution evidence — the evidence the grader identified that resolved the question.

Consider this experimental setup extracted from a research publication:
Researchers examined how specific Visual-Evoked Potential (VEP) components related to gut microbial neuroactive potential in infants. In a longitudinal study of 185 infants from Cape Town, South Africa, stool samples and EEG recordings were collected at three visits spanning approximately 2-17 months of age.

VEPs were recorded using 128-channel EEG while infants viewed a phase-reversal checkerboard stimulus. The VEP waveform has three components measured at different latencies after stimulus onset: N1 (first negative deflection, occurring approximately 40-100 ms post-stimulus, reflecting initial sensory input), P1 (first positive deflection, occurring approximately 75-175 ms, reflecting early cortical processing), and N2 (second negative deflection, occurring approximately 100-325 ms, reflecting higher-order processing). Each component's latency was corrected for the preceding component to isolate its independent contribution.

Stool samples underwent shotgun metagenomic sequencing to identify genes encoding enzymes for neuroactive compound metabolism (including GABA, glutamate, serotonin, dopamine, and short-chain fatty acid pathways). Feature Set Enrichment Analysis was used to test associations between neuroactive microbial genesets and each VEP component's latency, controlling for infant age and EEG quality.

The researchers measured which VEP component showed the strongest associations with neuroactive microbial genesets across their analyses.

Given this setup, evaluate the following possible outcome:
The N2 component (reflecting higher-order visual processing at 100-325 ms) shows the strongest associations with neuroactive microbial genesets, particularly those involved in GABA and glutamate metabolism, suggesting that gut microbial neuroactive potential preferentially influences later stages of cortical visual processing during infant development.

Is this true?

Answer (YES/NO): NO